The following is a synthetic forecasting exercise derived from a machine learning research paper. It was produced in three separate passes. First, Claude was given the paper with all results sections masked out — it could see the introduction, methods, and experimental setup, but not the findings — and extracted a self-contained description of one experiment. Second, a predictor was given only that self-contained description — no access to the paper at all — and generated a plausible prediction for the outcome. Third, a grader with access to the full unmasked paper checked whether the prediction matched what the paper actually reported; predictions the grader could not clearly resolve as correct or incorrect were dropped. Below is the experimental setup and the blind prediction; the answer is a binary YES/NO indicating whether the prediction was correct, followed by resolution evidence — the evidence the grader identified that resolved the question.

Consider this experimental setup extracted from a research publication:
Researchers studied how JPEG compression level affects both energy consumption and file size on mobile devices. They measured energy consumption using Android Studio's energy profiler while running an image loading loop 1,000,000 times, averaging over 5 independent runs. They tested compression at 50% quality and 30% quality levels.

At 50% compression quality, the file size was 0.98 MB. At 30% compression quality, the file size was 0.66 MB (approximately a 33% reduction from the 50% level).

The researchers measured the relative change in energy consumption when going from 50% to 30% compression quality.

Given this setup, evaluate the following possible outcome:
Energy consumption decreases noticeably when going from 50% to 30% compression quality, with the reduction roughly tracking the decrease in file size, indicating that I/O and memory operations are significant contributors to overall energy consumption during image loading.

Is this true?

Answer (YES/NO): NO